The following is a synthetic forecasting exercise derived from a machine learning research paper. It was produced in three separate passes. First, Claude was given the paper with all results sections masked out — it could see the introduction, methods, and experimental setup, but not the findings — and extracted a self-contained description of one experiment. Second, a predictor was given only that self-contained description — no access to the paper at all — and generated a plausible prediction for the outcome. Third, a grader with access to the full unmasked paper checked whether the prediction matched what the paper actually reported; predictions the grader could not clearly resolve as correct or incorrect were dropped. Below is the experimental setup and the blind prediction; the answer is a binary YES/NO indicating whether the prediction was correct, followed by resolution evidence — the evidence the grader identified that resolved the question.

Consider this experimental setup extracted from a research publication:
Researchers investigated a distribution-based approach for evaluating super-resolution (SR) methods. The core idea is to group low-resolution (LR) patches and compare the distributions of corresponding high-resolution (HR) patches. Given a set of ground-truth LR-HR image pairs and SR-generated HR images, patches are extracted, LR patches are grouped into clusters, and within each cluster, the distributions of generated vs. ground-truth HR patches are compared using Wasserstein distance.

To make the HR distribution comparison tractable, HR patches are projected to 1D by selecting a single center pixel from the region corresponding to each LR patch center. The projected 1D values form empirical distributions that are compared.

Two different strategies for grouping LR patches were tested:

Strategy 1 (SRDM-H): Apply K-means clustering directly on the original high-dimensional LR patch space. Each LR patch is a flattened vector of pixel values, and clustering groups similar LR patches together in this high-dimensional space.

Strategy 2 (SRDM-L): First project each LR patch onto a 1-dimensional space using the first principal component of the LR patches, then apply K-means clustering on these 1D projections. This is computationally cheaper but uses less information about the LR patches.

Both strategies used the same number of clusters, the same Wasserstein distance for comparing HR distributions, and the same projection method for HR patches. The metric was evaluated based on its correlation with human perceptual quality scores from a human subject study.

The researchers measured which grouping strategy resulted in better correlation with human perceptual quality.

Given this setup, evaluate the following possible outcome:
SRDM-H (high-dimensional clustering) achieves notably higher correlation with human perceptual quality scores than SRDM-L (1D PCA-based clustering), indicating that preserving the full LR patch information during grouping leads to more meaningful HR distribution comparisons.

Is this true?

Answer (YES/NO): NO